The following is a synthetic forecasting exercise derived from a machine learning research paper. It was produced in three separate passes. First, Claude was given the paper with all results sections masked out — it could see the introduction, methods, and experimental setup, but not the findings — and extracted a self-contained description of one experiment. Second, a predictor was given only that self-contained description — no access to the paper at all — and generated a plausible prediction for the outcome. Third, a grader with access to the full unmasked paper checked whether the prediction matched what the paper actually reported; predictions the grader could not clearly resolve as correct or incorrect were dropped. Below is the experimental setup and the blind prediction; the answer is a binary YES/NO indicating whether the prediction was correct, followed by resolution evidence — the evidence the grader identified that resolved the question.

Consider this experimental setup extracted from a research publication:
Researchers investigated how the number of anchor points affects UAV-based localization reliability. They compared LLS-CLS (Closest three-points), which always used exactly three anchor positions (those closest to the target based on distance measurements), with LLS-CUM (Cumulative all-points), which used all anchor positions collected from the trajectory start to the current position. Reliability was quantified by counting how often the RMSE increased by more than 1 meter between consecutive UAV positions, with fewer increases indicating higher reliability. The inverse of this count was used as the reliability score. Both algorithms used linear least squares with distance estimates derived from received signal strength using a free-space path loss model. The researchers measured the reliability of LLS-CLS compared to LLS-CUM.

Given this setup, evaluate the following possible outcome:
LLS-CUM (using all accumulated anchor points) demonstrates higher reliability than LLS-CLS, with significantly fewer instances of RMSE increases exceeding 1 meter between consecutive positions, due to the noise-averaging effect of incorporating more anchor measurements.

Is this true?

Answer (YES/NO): YES